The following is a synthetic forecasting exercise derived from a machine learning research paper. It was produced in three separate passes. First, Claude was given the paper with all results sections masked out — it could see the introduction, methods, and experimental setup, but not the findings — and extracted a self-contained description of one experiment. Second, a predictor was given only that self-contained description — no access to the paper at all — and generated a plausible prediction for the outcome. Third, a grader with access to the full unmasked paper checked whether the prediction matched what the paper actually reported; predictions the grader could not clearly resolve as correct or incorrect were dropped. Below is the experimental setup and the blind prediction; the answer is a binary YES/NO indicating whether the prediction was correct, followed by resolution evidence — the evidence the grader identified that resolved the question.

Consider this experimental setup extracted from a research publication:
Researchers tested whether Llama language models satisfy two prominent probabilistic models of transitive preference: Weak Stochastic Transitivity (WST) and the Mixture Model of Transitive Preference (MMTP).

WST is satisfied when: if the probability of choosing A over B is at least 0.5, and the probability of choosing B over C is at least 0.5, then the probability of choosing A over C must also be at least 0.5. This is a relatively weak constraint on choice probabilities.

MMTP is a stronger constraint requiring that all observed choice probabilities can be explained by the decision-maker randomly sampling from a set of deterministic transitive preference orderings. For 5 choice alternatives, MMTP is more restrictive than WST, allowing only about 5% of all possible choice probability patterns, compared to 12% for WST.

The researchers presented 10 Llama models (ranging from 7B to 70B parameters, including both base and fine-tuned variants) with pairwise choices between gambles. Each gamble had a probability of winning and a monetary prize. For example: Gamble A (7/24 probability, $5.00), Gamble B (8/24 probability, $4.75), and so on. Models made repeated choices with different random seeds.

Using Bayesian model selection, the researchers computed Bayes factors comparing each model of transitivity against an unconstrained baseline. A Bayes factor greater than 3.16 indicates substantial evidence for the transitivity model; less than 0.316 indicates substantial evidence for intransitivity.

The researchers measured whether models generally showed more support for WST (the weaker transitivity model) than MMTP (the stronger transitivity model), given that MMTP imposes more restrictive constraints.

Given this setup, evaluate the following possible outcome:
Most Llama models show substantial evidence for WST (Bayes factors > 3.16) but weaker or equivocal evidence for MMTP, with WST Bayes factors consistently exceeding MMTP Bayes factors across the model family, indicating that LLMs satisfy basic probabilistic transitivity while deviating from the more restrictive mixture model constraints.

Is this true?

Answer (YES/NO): NO